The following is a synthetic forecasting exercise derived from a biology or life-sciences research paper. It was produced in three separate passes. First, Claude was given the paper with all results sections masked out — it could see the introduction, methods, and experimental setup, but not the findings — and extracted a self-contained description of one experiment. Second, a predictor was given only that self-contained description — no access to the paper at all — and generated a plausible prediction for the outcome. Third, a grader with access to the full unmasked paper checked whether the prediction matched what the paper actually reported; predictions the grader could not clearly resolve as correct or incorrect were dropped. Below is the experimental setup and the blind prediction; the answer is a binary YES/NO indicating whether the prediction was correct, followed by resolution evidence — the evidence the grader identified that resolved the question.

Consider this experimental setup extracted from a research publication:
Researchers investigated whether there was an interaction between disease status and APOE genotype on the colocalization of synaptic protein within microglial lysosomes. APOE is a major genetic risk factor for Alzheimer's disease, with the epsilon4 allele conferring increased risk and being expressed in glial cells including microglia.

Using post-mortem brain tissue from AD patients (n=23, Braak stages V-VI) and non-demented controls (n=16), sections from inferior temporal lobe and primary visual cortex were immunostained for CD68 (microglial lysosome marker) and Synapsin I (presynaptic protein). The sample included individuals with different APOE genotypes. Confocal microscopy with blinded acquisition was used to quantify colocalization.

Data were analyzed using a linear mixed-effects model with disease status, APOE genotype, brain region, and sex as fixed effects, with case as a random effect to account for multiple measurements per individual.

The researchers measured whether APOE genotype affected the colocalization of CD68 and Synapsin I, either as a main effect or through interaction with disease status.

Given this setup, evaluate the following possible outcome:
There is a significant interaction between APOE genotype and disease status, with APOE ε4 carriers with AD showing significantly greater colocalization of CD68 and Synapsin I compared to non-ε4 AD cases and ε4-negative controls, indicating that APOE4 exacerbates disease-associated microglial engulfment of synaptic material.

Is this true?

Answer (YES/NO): NO